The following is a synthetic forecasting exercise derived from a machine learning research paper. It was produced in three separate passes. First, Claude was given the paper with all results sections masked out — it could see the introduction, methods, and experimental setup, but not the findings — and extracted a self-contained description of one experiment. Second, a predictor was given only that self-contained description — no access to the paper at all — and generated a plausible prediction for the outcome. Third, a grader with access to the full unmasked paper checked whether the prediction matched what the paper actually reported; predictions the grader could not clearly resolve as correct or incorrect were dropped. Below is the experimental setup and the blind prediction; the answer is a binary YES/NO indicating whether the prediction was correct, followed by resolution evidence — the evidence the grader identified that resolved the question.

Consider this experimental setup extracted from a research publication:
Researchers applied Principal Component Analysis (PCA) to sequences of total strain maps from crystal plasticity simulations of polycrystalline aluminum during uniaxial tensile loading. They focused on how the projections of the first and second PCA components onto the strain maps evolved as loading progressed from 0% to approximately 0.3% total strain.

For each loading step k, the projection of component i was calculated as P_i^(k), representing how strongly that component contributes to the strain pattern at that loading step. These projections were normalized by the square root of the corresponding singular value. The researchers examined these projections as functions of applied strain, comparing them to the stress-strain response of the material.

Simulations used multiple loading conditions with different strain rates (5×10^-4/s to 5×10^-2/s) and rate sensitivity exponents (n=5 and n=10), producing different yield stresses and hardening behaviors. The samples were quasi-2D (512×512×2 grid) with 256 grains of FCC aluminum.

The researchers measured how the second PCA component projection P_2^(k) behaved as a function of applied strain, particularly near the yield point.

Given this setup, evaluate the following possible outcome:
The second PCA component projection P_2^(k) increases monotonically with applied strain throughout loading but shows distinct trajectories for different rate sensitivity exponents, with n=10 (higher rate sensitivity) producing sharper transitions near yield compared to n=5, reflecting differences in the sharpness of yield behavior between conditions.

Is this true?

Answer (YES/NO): NO